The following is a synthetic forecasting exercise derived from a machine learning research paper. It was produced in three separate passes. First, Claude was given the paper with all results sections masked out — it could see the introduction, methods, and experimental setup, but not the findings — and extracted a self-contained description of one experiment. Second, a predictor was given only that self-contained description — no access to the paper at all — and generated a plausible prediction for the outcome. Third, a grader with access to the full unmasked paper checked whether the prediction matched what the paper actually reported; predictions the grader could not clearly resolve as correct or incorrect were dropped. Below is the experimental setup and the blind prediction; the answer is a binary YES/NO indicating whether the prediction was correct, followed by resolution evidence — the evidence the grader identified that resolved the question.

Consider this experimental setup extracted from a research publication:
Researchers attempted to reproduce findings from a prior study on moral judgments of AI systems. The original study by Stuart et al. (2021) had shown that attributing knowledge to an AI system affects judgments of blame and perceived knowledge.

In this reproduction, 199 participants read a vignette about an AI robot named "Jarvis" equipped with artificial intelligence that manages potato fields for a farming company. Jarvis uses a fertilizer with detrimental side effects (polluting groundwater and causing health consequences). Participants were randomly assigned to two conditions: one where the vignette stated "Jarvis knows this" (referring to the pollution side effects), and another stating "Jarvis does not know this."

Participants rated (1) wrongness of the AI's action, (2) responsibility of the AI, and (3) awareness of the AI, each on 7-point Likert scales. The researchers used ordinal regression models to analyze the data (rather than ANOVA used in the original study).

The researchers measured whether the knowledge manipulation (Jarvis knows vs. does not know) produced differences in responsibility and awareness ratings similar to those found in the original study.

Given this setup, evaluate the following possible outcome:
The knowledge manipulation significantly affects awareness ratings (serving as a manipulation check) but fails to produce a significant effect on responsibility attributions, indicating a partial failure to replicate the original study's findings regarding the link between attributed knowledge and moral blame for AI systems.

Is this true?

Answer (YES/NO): NO